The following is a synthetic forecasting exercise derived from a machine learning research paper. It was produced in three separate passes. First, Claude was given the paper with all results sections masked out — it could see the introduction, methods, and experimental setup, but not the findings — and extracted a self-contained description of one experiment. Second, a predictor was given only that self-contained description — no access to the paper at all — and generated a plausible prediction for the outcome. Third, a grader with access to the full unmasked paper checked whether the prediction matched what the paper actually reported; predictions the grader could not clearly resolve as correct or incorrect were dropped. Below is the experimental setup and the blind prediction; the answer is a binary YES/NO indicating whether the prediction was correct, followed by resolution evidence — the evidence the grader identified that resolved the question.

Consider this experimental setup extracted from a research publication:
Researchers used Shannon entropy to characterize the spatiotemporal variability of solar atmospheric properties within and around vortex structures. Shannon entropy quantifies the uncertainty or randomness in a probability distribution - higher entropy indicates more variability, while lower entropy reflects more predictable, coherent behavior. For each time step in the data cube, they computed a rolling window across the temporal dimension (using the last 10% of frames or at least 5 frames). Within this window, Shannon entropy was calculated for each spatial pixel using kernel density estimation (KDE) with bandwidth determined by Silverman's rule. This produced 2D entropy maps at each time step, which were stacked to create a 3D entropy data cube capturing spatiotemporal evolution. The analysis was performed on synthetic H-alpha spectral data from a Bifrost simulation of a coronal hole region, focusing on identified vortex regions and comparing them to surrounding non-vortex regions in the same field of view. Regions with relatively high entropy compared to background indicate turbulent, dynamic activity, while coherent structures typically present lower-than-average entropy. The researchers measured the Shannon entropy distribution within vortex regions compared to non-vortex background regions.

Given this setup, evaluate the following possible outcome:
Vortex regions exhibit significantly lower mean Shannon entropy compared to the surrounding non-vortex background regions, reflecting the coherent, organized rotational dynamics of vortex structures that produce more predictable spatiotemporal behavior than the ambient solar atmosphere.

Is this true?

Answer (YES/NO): NO